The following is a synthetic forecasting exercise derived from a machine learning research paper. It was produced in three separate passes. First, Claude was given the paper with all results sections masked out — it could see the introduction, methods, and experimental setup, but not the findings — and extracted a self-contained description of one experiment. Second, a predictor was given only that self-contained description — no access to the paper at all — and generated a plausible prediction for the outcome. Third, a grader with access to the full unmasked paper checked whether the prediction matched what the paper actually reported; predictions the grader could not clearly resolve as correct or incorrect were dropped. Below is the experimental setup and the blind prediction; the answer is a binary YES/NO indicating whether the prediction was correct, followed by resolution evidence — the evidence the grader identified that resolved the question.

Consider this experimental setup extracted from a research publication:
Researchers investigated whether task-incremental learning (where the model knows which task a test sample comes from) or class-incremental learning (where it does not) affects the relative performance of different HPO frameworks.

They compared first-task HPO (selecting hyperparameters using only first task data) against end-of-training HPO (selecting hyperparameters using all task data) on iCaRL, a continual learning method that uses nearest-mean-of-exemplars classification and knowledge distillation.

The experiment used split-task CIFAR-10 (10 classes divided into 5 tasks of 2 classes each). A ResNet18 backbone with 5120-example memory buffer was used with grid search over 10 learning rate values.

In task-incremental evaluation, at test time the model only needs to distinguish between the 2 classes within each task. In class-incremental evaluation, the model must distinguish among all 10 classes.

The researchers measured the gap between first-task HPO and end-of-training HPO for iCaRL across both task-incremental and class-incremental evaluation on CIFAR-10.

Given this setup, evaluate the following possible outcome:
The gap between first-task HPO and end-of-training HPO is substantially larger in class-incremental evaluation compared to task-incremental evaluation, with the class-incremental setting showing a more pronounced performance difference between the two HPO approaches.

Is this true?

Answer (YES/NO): NO